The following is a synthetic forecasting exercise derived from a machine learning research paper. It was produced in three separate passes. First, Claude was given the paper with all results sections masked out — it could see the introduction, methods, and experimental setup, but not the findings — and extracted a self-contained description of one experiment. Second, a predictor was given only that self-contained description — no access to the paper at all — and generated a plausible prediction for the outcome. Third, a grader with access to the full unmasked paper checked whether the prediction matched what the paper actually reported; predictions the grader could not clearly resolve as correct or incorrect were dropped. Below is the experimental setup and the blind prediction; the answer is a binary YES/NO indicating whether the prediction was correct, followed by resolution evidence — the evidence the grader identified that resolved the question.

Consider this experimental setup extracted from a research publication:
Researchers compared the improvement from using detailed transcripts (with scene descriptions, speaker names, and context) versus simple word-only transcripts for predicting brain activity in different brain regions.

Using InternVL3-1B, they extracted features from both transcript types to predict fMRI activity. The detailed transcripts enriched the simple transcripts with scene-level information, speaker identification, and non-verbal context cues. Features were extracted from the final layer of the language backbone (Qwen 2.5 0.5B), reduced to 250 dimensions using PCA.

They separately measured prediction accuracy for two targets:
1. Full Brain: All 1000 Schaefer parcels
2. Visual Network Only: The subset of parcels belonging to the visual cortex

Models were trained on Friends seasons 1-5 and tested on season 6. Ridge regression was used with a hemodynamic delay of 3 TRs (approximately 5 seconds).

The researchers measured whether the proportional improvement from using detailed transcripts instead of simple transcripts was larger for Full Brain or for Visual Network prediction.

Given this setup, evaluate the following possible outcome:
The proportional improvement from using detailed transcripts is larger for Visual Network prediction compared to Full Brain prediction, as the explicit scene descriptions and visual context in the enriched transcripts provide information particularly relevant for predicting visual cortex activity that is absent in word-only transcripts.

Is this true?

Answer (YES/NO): YES